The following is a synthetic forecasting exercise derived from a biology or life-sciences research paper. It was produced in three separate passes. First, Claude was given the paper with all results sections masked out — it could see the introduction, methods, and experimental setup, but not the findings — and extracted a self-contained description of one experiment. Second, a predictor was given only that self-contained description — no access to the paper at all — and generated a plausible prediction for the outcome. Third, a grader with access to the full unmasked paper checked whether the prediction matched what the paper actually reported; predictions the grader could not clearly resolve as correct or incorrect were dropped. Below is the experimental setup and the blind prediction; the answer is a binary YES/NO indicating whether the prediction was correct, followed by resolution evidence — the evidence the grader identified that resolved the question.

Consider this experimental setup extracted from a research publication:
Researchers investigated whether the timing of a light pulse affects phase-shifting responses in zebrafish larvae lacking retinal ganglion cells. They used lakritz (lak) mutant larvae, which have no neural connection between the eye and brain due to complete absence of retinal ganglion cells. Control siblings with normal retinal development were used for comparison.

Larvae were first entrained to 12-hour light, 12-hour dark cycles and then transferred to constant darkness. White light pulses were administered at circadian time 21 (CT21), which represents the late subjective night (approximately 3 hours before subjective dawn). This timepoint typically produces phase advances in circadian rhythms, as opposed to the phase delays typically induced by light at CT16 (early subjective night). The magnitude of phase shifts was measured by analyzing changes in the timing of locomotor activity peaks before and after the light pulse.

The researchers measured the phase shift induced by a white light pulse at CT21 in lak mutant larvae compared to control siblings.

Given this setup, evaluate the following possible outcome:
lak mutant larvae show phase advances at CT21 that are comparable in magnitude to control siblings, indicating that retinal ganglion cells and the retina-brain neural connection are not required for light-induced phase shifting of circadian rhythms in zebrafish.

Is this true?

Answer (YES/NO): NO